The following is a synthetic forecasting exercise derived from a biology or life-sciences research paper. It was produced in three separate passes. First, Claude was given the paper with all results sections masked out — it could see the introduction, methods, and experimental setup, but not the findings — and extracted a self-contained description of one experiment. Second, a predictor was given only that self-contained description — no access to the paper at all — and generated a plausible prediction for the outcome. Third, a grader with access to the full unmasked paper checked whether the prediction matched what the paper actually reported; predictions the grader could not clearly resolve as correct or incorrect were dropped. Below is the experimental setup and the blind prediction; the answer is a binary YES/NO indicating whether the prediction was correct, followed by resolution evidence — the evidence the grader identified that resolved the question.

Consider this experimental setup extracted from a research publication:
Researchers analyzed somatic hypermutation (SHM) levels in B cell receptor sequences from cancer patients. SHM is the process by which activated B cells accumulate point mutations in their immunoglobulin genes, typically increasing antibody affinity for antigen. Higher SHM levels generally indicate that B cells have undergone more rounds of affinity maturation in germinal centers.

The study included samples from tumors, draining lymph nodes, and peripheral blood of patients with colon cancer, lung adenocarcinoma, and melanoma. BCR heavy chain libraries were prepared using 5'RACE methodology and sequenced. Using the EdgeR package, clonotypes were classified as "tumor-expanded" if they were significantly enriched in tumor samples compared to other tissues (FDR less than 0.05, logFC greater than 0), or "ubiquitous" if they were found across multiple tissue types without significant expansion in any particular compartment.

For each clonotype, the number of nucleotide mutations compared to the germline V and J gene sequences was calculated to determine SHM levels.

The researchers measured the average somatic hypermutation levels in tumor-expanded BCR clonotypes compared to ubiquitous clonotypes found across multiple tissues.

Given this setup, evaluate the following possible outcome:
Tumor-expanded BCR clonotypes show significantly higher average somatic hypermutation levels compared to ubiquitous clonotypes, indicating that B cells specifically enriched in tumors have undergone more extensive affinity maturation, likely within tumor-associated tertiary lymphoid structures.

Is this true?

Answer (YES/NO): NO